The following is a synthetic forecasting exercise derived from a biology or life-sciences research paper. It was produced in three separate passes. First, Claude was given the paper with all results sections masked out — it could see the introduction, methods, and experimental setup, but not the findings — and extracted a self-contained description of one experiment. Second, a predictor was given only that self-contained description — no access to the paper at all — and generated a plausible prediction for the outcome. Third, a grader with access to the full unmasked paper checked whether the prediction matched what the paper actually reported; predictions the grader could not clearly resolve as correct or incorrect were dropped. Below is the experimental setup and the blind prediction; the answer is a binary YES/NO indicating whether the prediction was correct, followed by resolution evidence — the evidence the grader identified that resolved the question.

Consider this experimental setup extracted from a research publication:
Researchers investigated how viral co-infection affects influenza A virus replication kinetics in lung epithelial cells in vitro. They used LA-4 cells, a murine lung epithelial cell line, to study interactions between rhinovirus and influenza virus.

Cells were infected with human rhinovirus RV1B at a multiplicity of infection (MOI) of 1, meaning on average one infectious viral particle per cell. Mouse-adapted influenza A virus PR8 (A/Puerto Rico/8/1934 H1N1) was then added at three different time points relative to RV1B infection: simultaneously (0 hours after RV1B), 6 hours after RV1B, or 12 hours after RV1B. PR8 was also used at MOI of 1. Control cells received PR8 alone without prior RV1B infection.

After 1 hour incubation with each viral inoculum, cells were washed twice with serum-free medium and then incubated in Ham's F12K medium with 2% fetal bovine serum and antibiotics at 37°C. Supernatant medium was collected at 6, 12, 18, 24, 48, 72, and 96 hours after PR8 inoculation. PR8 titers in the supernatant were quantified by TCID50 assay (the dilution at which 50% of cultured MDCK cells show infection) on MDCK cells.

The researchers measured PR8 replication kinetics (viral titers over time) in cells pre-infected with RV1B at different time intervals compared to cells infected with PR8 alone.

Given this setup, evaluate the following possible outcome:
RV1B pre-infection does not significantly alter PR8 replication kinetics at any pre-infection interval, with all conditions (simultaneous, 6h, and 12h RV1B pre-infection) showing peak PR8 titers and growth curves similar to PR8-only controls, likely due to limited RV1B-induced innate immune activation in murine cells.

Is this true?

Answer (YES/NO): NO